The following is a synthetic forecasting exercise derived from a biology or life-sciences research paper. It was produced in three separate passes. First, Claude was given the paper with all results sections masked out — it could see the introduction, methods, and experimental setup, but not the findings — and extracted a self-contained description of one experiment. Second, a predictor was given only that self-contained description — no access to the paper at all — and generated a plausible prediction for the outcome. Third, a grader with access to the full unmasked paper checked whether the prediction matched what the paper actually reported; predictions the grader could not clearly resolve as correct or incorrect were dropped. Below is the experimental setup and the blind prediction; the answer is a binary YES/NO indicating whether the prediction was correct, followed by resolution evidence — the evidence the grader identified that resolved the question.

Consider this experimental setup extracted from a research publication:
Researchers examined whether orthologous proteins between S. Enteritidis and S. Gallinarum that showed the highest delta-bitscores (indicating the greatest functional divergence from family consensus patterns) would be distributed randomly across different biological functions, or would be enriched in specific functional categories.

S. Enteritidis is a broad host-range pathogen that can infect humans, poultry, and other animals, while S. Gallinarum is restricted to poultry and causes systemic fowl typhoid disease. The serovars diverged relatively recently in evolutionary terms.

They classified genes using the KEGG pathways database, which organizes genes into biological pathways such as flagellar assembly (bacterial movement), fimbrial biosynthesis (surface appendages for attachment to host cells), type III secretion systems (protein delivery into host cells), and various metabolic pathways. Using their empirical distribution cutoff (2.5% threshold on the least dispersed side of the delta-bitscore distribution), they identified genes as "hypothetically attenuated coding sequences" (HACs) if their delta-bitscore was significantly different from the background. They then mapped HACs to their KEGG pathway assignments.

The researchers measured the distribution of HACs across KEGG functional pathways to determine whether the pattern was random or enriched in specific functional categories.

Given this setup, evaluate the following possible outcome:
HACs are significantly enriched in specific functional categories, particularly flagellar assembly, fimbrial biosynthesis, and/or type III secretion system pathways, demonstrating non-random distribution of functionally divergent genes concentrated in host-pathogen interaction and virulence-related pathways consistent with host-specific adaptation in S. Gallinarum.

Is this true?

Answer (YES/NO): NO